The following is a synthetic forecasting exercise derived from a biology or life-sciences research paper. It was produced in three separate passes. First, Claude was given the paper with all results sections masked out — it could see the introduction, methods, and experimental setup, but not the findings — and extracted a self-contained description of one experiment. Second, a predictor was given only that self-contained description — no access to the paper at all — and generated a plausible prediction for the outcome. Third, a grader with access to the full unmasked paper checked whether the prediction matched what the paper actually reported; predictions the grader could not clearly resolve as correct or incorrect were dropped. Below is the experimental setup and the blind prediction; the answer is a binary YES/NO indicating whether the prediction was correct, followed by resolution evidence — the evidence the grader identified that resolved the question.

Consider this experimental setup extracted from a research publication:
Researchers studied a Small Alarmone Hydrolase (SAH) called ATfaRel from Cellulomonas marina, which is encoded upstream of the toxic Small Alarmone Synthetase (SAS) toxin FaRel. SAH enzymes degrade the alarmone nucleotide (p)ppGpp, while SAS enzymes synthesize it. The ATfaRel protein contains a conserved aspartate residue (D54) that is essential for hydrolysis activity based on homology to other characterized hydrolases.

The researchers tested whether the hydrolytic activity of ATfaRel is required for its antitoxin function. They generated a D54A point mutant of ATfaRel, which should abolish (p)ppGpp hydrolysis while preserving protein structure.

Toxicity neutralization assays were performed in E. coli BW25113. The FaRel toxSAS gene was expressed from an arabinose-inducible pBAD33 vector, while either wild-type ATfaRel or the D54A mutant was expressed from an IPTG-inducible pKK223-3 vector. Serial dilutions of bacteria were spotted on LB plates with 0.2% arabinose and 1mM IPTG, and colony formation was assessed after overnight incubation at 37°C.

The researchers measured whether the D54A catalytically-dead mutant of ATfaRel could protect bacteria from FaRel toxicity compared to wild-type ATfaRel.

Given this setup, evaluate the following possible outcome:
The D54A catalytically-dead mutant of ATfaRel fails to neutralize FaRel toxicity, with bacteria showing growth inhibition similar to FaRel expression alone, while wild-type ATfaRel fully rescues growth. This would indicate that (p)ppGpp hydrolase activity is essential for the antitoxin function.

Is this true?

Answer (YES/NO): YES